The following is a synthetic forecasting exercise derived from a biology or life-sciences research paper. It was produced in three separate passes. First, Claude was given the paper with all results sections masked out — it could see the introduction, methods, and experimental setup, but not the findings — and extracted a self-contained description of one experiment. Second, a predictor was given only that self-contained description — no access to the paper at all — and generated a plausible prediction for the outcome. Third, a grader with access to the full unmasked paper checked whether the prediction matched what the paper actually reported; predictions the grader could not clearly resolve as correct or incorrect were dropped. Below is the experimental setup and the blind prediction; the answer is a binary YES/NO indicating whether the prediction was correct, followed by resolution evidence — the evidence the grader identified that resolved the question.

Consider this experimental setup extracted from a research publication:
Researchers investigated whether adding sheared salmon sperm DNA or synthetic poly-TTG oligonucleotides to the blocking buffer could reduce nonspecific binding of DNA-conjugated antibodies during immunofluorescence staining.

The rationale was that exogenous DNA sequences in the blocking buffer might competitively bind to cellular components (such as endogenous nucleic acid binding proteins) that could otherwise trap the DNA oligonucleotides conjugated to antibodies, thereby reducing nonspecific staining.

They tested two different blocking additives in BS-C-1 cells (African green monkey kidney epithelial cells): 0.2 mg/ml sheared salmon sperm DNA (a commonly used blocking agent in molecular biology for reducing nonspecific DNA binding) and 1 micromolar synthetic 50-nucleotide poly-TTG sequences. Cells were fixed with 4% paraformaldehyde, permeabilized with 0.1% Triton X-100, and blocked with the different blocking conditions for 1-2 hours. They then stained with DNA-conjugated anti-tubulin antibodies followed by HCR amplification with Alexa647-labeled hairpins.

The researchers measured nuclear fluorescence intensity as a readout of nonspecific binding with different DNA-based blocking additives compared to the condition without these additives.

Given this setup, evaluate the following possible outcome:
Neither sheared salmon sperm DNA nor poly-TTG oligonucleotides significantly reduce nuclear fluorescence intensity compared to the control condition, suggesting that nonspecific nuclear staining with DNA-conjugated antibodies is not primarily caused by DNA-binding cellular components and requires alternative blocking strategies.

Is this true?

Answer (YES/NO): NO